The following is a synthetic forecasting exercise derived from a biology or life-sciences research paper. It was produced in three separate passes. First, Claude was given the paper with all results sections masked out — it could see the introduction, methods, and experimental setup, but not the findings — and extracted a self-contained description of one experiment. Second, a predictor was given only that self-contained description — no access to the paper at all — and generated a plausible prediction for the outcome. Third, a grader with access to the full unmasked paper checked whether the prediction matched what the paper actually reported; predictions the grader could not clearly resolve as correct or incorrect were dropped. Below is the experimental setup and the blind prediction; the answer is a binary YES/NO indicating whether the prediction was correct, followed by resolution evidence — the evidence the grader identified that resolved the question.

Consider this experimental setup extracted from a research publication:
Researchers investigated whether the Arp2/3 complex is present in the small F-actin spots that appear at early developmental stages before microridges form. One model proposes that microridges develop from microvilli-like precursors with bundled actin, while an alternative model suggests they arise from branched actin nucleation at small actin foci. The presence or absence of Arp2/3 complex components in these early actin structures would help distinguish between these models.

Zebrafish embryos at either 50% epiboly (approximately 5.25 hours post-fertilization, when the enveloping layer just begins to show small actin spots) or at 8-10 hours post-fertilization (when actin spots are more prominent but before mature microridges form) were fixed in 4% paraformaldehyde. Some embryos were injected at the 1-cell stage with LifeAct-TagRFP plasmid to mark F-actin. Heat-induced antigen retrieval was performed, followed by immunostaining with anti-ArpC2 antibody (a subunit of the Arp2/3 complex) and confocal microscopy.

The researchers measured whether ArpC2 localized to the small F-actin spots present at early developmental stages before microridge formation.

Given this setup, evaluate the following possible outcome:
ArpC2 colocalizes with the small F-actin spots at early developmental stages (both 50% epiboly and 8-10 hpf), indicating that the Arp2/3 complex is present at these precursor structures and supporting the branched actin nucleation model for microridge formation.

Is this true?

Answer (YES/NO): YES